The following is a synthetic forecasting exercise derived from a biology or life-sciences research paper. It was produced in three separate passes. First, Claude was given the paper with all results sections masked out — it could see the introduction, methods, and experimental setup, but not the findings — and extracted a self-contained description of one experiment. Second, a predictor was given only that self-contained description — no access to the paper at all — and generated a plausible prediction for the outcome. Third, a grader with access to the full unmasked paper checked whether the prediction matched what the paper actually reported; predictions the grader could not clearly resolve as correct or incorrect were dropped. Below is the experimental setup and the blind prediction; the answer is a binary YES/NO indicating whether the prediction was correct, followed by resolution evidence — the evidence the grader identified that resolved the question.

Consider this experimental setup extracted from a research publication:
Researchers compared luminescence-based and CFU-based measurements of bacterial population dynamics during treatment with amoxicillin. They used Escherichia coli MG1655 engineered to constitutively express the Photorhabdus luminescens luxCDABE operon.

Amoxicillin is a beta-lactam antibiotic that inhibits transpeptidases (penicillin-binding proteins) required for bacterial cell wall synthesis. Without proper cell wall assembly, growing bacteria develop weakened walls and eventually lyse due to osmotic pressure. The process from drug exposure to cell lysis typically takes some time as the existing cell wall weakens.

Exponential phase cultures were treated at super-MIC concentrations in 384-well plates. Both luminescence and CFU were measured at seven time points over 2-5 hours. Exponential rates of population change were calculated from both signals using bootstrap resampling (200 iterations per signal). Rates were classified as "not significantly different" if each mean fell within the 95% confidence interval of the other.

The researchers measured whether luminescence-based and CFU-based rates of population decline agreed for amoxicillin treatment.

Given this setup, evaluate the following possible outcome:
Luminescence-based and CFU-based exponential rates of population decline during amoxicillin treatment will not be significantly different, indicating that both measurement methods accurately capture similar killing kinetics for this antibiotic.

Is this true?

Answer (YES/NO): YES